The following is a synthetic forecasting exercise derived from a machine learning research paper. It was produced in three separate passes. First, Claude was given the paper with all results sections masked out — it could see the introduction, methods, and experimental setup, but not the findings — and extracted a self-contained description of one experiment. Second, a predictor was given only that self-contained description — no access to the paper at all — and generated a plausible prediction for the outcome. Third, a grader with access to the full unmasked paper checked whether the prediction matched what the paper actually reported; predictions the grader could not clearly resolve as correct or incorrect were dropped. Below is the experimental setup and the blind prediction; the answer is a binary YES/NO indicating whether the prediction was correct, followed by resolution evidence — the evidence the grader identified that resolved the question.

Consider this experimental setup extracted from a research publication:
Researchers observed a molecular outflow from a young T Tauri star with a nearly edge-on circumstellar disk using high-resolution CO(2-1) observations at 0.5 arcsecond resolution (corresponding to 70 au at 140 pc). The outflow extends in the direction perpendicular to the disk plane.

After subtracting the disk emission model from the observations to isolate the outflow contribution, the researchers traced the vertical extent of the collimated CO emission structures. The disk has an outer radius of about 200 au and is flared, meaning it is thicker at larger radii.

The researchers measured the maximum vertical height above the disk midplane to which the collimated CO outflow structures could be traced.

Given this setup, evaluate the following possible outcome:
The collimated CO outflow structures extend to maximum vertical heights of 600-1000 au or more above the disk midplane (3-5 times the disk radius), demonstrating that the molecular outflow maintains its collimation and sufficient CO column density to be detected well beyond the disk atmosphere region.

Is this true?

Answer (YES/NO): NO